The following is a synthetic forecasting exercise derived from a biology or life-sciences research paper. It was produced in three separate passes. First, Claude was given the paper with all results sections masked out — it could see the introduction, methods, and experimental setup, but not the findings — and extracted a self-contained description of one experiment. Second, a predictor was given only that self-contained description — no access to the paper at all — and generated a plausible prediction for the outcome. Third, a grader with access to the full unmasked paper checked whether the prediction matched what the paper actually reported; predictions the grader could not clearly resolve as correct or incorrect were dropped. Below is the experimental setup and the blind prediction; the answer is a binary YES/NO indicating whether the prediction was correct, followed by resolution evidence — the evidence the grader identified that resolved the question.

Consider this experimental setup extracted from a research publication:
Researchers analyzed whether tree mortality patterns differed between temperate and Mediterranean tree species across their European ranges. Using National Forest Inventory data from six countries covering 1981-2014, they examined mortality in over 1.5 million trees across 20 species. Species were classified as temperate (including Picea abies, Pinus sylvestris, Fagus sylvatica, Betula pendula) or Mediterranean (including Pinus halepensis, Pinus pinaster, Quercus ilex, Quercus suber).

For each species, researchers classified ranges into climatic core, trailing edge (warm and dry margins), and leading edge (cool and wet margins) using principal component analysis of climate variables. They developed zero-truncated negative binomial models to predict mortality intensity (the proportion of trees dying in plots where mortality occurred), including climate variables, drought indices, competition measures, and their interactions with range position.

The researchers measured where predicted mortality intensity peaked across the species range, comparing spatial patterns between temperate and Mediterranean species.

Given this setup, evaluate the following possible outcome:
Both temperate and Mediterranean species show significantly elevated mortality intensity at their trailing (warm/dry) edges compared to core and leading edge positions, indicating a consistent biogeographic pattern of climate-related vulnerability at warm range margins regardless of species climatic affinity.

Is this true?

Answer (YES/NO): NO